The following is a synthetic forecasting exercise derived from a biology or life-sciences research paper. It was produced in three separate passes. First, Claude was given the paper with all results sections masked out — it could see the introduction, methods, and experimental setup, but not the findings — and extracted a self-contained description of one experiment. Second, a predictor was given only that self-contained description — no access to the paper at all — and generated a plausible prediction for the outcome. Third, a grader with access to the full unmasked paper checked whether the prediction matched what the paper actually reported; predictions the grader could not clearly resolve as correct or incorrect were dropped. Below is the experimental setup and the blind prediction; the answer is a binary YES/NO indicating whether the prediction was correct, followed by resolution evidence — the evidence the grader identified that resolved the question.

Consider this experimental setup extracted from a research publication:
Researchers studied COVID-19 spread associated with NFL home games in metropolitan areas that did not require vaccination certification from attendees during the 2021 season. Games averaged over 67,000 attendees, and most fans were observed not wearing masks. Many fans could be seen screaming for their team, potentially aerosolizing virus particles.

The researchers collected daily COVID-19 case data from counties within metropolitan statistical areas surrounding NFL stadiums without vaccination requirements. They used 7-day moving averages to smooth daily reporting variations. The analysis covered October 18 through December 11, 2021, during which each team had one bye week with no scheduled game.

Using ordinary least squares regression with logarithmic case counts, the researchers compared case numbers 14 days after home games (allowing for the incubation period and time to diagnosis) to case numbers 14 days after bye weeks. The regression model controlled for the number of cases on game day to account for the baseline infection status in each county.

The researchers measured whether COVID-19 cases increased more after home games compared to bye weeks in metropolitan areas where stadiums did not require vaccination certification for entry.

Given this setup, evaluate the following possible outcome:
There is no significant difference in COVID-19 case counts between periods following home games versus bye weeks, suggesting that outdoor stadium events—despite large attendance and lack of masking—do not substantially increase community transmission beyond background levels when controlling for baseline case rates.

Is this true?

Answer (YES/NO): YES